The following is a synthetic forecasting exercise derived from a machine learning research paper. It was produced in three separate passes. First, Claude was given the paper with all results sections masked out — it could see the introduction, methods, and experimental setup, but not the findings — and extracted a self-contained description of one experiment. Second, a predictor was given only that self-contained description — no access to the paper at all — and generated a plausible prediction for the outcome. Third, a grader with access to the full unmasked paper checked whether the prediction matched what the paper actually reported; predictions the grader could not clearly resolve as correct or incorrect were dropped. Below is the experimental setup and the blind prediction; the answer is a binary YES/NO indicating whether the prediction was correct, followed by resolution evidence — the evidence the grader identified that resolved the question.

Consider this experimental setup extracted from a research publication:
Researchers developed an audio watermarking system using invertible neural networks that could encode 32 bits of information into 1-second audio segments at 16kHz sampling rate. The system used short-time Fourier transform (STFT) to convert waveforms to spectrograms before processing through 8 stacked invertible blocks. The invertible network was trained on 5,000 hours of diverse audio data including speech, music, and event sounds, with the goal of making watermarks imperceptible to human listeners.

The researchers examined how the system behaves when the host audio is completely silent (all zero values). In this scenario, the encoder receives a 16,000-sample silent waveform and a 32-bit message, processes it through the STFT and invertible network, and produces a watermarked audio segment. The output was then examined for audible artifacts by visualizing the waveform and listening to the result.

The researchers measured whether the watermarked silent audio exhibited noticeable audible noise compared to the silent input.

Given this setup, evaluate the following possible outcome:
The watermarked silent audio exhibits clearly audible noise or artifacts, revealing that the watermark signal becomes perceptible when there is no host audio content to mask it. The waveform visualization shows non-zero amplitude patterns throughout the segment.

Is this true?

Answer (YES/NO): YES